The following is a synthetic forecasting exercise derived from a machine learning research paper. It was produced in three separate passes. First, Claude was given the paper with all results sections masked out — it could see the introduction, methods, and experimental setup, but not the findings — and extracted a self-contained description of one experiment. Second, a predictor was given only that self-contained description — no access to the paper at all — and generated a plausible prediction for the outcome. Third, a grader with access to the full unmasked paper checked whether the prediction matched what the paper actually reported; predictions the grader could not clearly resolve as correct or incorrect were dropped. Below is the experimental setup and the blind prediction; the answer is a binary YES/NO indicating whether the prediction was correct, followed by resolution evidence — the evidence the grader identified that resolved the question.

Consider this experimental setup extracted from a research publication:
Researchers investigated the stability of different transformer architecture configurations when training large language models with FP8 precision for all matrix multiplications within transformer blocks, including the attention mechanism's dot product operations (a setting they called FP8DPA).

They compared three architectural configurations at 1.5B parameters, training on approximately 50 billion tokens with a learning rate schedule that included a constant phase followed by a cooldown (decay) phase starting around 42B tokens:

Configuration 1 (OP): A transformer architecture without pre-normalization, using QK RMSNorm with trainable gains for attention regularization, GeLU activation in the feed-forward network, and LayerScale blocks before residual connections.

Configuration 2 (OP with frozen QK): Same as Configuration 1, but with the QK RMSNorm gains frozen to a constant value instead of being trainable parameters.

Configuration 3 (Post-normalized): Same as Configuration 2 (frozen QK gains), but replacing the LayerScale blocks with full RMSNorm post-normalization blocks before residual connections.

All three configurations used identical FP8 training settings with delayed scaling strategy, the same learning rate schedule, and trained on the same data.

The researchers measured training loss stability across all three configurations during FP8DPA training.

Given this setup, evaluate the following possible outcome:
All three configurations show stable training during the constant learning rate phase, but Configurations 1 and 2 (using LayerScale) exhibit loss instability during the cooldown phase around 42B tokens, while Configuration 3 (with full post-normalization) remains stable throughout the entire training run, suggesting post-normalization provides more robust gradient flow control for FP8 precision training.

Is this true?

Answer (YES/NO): NO